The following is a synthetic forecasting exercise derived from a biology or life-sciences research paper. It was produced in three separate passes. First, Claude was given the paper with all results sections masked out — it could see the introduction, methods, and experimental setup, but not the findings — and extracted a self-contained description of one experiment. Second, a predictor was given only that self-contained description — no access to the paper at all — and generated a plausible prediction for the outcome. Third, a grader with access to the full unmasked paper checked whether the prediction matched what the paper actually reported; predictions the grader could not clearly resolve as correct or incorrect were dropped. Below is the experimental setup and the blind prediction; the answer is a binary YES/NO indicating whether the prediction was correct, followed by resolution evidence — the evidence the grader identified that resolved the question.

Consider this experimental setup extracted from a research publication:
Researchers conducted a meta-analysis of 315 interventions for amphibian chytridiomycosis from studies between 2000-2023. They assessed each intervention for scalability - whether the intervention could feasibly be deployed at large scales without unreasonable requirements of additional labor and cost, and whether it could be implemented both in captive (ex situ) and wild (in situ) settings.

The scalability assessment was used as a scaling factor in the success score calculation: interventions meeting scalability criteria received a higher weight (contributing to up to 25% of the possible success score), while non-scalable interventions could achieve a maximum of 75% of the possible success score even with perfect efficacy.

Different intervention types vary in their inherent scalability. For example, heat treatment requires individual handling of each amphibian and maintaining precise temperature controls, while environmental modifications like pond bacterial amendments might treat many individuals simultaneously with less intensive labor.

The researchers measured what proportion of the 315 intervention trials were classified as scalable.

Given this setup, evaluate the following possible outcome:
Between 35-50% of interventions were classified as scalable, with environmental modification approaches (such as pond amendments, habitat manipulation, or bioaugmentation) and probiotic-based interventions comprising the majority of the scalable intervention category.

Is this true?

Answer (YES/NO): NO